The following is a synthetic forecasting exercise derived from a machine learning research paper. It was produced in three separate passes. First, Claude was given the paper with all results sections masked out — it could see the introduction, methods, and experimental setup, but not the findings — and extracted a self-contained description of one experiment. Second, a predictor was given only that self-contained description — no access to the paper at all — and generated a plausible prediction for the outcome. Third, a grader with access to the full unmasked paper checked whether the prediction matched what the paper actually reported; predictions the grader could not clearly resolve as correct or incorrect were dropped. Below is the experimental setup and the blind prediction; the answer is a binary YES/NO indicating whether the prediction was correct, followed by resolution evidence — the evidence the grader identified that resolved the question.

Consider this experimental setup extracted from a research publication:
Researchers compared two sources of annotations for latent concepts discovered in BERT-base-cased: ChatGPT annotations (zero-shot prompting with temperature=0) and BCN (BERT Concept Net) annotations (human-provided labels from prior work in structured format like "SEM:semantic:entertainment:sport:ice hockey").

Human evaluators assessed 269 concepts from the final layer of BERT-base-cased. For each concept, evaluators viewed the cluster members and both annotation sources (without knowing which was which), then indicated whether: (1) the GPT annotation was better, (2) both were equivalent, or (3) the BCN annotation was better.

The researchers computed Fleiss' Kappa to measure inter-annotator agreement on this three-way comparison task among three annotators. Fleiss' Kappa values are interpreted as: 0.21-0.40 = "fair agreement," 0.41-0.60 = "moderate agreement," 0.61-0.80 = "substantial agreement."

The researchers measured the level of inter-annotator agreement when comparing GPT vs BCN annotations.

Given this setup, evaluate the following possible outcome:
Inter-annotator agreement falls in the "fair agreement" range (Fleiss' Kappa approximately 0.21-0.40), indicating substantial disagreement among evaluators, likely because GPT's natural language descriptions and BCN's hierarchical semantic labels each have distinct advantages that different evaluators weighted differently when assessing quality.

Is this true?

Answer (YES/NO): NO